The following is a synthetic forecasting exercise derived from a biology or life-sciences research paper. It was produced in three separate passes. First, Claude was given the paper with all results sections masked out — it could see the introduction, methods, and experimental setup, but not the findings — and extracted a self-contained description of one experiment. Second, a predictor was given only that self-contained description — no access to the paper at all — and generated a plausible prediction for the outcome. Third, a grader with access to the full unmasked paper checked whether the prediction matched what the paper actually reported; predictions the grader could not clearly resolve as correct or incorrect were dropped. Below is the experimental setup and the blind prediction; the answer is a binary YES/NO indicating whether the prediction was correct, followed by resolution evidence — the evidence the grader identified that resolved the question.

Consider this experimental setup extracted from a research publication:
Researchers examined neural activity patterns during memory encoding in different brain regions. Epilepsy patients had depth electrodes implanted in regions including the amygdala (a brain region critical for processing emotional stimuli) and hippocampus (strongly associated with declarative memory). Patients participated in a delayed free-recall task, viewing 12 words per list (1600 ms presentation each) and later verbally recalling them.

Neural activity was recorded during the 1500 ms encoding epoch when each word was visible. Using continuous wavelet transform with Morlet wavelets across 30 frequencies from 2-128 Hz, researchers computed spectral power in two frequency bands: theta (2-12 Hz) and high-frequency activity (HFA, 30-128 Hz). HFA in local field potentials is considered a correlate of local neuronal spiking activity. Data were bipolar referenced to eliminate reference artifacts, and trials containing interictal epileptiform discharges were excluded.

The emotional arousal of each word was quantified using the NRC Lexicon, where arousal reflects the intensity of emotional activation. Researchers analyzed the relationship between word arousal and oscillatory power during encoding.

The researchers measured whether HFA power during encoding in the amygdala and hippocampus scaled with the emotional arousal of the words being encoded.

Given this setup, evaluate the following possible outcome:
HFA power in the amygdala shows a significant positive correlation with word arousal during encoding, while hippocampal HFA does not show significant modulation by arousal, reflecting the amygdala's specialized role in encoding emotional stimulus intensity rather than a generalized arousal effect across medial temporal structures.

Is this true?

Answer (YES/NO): NO